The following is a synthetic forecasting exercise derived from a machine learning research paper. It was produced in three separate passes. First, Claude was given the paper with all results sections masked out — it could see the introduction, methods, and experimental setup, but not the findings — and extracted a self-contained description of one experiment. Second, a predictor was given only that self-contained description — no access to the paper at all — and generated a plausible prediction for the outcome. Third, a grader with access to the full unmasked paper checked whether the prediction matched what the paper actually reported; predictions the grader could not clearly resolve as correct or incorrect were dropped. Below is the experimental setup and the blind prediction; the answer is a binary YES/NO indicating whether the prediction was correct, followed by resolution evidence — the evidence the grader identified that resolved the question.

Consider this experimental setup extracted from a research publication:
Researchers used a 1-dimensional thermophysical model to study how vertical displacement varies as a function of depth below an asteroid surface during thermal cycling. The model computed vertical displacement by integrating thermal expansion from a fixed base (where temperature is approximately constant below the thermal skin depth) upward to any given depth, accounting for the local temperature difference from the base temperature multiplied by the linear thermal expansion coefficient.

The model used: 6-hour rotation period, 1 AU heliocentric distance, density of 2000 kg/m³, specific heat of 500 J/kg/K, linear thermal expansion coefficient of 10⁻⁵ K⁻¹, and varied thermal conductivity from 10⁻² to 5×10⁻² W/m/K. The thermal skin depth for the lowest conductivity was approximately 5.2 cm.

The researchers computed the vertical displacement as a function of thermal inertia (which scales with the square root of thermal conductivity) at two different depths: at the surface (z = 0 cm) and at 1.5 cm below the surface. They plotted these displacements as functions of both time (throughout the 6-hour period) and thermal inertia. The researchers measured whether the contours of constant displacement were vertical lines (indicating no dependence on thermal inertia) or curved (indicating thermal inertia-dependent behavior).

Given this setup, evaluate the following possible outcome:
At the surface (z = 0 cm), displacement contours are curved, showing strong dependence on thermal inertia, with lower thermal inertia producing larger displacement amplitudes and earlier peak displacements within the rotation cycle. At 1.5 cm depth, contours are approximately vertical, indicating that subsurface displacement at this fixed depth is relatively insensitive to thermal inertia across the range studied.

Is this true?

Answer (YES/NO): NO